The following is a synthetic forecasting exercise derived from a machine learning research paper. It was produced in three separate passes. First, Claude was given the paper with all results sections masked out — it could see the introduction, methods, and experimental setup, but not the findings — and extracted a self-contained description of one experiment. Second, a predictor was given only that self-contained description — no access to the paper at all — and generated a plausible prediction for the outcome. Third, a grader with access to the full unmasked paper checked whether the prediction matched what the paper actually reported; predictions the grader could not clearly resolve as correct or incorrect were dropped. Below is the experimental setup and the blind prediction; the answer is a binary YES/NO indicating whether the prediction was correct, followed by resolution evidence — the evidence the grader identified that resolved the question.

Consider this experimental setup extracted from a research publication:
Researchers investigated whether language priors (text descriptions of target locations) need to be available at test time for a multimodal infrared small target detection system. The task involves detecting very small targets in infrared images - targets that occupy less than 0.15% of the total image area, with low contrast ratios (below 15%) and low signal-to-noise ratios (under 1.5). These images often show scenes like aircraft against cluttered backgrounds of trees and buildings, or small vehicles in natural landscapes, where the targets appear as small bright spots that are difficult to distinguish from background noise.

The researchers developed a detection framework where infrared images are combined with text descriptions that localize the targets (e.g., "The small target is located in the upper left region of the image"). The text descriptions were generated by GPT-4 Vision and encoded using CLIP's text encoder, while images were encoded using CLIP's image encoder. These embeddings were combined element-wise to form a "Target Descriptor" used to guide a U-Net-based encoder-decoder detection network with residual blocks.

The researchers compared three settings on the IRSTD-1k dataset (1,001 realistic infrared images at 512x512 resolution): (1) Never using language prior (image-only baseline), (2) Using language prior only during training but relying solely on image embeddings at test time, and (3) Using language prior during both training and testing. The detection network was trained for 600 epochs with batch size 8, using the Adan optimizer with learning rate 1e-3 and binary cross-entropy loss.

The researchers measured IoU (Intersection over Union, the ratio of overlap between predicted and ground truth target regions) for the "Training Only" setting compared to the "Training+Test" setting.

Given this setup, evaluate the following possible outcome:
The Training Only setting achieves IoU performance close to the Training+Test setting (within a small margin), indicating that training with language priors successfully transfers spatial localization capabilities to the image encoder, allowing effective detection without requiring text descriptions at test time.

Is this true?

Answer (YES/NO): YES